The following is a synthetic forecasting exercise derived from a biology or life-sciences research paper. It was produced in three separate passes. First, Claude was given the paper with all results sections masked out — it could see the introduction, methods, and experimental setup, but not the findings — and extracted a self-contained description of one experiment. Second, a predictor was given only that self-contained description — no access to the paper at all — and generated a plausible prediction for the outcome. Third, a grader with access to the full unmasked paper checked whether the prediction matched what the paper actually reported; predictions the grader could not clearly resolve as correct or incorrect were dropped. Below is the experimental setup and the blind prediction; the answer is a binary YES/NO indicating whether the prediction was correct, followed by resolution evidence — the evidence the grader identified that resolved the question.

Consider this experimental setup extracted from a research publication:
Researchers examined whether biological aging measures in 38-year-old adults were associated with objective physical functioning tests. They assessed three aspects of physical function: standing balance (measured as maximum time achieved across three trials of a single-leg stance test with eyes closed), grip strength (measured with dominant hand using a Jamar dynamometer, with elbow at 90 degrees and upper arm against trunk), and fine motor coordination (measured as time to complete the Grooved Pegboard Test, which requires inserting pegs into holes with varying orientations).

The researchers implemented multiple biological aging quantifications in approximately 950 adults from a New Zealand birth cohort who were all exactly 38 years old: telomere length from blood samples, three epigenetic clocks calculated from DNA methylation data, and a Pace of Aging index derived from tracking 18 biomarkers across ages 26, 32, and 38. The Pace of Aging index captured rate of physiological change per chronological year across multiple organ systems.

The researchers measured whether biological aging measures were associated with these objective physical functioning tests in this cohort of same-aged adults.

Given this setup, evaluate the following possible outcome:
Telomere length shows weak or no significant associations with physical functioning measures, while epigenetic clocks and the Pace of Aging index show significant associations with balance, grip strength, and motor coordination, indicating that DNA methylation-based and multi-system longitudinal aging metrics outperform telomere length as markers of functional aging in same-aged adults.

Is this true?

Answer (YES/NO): NO